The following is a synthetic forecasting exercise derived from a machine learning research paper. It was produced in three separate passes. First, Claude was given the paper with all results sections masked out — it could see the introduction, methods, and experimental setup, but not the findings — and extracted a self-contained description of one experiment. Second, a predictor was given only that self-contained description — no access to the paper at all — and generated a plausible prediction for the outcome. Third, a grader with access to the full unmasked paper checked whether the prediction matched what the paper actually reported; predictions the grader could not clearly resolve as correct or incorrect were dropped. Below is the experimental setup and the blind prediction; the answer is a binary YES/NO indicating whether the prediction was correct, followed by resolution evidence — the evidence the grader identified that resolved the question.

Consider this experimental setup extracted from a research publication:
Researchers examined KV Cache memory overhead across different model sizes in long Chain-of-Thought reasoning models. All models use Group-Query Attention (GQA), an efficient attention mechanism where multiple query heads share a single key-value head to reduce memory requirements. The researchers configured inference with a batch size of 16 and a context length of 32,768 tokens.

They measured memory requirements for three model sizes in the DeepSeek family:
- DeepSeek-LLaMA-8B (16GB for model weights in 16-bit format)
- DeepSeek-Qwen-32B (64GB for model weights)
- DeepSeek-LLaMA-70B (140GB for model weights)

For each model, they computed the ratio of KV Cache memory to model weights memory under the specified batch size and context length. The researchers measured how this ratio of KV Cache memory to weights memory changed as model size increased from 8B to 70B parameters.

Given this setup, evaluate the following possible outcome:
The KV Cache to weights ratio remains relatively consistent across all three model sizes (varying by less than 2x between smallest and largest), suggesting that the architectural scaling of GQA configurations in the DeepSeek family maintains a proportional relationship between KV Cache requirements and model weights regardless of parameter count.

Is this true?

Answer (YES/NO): NO